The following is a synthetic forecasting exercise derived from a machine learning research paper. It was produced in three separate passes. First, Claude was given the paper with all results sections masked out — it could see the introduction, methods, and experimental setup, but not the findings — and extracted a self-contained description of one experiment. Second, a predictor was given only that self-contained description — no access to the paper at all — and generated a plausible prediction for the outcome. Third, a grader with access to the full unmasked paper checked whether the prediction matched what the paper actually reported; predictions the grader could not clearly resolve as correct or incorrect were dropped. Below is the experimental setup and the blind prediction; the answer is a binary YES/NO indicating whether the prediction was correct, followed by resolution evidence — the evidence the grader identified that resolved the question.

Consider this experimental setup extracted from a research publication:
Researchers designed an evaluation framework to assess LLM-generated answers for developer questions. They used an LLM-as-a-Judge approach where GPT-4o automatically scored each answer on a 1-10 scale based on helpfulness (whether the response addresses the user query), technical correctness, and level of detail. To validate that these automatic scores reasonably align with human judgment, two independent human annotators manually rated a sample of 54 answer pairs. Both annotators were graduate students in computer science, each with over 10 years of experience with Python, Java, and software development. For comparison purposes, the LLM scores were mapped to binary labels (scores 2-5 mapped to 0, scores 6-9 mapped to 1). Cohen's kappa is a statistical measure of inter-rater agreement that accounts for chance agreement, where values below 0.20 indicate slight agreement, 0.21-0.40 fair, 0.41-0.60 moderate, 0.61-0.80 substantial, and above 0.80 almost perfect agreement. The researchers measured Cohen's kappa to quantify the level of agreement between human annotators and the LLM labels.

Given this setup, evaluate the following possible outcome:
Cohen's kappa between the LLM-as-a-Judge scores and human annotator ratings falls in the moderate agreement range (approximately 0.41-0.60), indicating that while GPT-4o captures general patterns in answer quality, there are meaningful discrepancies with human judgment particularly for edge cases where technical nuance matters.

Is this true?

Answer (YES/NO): YES